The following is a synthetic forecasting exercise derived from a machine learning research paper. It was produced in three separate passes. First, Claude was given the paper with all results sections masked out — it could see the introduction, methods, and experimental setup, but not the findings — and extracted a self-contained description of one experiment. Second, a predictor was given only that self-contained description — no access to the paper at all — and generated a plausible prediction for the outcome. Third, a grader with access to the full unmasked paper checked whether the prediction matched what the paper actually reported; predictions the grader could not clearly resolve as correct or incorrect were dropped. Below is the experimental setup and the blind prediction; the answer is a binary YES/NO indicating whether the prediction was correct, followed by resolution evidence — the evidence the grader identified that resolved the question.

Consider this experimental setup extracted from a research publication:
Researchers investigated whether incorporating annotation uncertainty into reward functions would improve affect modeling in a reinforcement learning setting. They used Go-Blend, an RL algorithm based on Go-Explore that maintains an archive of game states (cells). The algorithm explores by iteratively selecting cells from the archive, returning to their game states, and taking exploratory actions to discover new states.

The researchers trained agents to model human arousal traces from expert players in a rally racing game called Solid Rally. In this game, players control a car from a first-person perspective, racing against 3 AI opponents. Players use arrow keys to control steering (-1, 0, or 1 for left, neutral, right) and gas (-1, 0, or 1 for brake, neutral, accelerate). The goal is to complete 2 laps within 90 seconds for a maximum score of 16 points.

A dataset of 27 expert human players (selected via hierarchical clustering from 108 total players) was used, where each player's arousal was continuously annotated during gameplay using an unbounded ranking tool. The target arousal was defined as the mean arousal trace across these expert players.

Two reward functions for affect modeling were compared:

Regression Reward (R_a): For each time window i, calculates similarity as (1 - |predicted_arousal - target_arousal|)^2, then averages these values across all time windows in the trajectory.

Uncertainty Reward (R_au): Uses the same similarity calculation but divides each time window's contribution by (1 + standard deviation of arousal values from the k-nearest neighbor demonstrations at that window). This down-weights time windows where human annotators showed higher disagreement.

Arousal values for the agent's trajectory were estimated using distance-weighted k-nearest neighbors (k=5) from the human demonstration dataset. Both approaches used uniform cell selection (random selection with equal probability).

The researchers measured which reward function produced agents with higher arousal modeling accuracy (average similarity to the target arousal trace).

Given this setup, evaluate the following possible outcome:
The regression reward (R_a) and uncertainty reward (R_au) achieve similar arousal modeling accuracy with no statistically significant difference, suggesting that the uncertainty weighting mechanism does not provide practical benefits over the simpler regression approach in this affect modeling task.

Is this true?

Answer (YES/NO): NO